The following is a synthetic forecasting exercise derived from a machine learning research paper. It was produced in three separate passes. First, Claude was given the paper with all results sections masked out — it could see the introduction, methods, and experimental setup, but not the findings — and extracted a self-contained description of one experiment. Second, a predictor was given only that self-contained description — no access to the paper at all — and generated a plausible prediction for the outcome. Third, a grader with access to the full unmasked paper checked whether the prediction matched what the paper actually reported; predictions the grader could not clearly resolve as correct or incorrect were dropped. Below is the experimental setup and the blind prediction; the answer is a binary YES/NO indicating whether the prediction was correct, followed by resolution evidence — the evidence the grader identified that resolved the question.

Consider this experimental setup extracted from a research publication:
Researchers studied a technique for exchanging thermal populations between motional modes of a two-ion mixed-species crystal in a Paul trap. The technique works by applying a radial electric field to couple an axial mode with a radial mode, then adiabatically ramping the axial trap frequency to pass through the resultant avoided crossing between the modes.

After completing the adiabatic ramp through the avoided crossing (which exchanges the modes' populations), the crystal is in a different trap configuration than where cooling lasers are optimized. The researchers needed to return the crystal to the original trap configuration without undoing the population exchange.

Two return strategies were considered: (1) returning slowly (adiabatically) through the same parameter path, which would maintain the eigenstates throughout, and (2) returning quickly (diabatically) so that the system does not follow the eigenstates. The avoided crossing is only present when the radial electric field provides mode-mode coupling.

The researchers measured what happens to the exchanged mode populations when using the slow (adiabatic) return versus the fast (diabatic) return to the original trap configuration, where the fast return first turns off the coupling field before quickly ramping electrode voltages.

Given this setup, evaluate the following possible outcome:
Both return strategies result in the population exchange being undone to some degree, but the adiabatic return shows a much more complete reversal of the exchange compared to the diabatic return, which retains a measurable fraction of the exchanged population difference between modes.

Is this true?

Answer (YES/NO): NO